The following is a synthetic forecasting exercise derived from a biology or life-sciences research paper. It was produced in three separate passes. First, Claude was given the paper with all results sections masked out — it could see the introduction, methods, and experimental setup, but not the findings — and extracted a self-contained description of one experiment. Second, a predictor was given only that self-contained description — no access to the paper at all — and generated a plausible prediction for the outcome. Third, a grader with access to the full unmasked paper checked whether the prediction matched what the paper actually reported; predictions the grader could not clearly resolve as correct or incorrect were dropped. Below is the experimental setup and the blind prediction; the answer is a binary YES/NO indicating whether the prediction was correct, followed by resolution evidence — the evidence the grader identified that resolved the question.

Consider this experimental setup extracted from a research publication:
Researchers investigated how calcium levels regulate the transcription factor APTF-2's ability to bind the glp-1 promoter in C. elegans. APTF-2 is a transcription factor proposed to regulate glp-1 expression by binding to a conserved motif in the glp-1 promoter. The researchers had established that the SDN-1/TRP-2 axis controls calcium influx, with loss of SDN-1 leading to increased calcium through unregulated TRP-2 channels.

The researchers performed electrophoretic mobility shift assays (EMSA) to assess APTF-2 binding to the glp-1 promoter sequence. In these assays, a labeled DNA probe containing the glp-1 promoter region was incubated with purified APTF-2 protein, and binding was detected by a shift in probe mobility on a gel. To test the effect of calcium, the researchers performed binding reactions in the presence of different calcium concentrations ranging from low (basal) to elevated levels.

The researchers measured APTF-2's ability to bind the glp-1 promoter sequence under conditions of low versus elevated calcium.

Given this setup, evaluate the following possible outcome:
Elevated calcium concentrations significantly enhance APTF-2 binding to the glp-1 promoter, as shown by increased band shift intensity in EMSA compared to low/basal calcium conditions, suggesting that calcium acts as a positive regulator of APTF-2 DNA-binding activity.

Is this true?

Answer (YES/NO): NO